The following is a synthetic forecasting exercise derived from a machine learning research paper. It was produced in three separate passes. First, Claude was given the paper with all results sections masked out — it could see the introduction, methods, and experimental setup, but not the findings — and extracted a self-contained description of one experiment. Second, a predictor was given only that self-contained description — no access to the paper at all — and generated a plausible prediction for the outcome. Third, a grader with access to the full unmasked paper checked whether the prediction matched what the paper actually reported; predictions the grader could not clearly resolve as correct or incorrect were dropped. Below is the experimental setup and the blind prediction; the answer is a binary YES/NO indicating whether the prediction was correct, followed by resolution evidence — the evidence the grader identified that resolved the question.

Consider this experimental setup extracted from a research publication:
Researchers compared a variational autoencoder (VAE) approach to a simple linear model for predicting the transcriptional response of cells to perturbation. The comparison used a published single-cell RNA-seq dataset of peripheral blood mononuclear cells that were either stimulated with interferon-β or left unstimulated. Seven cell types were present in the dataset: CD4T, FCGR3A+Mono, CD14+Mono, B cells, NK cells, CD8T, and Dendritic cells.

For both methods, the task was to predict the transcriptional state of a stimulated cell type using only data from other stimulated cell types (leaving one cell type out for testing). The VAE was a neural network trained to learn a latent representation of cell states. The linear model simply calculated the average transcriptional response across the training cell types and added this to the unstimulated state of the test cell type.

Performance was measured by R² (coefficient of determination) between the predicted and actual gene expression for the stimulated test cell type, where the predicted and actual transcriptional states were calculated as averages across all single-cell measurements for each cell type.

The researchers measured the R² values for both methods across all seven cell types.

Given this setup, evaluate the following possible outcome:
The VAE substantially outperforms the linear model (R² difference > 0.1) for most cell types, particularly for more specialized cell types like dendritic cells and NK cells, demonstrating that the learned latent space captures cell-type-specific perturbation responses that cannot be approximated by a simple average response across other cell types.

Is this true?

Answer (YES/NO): NO